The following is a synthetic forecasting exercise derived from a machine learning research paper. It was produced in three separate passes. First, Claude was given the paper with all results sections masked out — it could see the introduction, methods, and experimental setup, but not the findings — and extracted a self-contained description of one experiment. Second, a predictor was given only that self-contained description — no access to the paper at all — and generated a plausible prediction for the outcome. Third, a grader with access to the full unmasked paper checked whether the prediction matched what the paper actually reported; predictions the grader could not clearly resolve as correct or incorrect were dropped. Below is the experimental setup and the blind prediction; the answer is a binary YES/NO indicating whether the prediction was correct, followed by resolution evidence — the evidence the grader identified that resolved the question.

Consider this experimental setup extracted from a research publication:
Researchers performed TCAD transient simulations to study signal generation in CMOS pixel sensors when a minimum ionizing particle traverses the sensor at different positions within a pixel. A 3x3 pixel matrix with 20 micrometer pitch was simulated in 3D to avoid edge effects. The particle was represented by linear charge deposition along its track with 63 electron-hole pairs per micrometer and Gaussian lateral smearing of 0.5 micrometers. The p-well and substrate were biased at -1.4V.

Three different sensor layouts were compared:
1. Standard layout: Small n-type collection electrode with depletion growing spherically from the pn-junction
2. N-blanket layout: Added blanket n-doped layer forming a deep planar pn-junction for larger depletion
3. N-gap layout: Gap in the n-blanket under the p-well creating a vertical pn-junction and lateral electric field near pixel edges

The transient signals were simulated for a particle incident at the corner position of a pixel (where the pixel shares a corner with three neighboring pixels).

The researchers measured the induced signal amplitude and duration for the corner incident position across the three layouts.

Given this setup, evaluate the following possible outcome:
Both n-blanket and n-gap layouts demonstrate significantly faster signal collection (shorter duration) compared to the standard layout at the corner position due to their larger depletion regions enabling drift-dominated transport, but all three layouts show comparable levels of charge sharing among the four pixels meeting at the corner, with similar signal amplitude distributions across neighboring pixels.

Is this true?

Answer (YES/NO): NO